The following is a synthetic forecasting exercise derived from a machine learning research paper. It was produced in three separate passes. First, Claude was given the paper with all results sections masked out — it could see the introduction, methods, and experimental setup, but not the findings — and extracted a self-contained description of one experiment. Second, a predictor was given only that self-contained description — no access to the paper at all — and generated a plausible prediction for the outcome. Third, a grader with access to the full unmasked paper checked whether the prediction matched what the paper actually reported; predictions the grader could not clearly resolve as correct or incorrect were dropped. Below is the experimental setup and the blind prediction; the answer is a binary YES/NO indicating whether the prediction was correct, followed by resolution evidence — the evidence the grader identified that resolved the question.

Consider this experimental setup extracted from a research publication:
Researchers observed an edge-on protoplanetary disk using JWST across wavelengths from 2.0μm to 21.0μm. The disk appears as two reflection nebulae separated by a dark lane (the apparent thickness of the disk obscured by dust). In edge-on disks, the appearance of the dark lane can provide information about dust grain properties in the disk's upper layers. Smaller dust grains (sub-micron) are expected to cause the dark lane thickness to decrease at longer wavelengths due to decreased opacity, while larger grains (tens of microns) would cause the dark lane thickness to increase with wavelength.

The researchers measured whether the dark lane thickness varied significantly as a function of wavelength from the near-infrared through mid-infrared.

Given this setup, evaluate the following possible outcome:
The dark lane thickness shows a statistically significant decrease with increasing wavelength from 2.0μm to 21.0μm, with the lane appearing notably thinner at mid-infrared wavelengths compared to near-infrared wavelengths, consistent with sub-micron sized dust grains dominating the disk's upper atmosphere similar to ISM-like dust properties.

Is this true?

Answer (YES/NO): NO